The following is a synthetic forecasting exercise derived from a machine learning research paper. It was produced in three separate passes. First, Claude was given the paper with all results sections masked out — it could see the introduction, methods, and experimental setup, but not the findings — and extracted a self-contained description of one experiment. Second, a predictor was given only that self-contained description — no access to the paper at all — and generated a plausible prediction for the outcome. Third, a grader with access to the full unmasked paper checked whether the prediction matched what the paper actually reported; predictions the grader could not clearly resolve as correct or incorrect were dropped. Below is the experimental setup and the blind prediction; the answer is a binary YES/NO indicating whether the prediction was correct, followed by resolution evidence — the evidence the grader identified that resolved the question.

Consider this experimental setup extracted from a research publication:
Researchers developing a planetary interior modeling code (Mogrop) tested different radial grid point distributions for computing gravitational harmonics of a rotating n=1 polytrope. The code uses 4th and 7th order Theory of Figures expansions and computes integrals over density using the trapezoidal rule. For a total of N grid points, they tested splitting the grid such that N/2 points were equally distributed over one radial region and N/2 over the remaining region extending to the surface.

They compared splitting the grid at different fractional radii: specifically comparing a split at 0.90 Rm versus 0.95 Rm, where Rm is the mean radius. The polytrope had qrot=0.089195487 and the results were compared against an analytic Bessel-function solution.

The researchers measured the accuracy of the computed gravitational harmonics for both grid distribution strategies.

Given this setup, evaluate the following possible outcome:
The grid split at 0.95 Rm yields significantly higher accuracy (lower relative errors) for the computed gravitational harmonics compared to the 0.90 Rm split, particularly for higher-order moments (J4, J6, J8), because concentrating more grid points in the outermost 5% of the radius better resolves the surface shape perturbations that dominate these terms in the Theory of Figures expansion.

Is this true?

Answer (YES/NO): YES